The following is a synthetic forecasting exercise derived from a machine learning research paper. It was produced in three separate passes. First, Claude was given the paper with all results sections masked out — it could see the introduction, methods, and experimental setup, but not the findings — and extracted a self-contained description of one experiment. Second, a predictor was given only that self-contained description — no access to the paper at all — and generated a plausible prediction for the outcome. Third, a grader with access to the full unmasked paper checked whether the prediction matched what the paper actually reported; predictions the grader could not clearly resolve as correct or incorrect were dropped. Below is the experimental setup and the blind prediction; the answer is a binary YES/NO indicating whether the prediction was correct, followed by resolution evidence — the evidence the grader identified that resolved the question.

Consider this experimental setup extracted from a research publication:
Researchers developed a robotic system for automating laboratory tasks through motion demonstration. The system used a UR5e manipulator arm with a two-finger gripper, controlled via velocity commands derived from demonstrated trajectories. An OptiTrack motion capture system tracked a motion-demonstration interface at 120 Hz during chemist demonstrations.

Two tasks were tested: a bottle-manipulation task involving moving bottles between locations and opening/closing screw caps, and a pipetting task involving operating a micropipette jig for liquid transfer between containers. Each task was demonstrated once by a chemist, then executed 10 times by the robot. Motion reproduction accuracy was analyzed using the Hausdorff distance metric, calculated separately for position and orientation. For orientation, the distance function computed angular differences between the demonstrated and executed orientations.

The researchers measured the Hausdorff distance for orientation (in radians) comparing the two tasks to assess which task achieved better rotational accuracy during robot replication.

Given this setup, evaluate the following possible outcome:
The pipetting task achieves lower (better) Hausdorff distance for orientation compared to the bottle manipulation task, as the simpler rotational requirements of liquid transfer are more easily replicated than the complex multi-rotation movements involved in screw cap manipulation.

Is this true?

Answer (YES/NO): NO